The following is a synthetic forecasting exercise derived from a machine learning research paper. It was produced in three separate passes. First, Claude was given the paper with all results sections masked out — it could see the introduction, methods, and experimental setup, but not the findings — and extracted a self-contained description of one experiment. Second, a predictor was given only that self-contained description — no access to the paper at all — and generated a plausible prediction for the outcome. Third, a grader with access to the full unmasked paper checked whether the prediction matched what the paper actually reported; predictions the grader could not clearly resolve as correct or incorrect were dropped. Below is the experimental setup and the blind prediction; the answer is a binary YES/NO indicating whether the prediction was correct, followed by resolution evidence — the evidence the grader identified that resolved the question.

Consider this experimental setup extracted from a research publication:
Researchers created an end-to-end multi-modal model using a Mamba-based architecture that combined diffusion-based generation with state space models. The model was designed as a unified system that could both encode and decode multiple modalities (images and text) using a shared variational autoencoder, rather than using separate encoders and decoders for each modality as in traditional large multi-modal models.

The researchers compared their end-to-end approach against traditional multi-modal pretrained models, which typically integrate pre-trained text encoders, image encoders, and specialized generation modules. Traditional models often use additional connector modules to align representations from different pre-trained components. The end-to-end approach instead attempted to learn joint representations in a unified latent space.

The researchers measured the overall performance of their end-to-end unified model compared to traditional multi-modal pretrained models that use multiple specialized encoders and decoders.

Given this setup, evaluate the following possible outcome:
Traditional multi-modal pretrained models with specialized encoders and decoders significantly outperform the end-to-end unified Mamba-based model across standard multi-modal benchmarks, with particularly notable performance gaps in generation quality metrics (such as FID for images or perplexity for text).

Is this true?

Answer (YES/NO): NO